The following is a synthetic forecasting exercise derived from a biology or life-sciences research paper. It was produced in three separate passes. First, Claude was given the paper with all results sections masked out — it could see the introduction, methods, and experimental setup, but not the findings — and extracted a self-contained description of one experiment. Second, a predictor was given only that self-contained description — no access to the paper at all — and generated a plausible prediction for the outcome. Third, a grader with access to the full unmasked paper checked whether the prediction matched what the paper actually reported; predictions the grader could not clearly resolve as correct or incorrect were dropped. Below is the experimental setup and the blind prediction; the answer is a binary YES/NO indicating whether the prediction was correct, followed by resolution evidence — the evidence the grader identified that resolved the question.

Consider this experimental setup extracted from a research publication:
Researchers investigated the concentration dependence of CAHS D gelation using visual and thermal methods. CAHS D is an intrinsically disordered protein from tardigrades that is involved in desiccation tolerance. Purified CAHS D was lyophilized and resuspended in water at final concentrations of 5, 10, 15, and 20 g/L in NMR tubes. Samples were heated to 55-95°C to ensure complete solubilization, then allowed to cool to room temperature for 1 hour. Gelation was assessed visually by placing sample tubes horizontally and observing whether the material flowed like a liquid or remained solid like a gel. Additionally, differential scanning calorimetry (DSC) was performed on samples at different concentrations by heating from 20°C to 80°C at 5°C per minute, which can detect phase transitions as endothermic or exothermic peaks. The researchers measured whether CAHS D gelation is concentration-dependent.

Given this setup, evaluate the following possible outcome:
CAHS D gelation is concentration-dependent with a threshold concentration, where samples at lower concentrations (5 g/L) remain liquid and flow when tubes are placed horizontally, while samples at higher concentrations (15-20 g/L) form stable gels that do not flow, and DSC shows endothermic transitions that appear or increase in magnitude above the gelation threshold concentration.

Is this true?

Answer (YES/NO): YES